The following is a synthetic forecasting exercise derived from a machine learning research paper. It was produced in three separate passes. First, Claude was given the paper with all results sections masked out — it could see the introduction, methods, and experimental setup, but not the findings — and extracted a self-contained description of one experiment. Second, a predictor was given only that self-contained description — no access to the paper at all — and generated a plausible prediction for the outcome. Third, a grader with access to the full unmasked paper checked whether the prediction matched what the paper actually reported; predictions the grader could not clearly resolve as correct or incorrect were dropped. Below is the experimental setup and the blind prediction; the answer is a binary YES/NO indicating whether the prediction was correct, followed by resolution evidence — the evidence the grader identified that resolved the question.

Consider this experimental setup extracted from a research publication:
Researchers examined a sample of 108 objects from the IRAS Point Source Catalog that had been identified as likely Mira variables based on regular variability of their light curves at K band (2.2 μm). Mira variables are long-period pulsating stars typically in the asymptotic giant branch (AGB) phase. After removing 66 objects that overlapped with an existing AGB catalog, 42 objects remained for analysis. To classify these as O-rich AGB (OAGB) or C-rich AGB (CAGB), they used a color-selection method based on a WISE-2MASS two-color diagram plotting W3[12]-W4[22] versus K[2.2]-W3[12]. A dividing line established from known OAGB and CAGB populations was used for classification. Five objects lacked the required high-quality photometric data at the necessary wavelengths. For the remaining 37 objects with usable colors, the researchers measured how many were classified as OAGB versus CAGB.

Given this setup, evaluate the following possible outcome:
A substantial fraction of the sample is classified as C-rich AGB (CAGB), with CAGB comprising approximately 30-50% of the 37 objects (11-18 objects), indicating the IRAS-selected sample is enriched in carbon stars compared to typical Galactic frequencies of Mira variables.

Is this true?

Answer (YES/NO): NO